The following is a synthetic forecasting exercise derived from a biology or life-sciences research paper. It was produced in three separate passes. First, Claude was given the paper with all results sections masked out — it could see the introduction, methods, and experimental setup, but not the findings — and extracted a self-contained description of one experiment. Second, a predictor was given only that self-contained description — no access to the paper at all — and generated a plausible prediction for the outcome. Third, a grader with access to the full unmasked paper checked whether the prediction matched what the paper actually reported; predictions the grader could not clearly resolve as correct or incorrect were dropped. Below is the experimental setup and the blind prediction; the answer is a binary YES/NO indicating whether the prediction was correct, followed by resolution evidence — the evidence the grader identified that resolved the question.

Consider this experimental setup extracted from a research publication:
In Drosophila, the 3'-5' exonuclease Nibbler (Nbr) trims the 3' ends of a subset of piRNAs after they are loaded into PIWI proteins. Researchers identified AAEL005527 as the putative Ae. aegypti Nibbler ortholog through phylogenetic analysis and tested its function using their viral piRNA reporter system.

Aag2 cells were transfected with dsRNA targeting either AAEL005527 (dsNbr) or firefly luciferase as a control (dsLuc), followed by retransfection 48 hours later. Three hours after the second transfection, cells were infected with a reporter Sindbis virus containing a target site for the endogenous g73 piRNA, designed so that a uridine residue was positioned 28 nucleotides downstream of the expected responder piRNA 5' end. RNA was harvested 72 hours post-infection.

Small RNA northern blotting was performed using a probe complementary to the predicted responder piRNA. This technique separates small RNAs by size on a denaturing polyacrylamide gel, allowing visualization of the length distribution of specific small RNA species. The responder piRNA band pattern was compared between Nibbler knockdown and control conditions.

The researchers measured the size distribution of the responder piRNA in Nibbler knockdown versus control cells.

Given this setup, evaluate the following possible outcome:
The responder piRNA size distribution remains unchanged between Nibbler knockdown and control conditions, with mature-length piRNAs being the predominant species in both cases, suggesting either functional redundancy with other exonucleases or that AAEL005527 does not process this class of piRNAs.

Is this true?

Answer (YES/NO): NO